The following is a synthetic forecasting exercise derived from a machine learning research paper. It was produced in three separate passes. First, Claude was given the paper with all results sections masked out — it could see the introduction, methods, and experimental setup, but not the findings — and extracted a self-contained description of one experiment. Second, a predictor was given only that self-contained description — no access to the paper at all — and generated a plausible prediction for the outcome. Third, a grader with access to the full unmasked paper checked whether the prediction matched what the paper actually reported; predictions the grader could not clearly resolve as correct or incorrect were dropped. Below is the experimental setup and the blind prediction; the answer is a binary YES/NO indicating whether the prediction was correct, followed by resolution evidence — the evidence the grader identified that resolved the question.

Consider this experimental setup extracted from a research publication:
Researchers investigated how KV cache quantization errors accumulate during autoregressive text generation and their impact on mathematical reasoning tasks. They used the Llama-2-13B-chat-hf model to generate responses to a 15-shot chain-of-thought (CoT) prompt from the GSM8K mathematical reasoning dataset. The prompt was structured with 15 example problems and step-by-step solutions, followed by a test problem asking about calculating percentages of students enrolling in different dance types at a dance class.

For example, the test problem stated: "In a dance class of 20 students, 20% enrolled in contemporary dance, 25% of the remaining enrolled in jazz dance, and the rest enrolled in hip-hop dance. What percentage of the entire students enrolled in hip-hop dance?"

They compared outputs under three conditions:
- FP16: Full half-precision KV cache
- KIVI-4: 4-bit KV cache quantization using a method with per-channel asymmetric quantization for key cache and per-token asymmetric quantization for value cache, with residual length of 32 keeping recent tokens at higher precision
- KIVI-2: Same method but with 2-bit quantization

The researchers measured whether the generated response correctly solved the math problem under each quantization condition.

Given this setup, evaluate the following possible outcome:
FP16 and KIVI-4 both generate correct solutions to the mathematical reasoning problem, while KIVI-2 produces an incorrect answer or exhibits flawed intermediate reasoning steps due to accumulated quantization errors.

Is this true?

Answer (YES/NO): YES